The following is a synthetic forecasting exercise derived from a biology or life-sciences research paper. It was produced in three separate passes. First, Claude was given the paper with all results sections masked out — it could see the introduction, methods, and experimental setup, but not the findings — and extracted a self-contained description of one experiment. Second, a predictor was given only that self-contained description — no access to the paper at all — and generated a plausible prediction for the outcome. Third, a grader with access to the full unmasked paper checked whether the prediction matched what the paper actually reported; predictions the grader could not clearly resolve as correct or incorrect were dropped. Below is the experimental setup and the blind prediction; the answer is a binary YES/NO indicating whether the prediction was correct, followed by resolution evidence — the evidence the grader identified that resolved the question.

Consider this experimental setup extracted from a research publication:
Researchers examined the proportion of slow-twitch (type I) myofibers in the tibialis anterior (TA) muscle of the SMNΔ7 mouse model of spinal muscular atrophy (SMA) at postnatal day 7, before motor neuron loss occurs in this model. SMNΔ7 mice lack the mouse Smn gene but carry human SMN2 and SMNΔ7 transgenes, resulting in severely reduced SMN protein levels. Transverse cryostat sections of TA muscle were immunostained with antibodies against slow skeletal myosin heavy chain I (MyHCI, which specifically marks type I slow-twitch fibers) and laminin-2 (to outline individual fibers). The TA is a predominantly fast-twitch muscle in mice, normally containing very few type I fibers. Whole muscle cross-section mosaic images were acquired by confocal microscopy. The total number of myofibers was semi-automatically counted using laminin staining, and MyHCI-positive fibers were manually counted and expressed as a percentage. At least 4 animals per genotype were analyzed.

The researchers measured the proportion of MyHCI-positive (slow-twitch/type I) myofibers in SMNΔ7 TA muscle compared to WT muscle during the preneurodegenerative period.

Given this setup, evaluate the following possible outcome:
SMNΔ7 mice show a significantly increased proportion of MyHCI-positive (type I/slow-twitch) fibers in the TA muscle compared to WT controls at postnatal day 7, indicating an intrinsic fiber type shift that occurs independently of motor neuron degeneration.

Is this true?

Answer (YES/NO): NO